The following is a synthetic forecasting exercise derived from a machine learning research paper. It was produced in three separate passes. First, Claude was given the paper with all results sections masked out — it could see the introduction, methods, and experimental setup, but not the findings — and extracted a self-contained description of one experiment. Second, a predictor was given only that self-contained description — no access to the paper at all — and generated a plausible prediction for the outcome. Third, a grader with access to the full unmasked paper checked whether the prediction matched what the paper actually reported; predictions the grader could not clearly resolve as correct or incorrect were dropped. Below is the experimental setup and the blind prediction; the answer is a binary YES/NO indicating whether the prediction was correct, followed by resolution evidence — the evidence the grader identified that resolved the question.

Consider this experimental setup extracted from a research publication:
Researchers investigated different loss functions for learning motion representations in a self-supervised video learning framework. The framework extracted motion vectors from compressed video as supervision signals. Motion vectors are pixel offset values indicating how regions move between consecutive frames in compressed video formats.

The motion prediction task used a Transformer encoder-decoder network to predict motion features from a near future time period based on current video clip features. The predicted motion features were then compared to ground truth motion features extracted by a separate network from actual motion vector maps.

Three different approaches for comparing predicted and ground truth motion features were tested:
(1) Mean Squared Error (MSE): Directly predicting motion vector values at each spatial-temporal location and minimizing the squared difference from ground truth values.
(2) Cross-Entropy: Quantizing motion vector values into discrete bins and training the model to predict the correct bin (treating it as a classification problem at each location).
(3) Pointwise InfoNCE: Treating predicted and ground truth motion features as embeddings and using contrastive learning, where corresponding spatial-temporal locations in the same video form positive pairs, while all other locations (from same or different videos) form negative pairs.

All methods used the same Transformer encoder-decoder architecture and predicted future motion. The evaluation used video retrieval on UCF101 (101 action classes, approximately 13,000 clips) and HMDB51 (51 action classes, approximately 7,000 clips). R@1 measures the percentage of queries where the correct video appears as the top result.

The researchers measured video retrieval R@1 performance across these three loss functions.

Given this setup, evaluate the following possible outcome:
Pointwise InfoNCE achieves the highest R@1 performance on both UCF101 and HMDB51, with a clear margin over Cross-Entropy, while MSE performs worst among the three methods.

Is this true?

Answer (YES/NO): NO